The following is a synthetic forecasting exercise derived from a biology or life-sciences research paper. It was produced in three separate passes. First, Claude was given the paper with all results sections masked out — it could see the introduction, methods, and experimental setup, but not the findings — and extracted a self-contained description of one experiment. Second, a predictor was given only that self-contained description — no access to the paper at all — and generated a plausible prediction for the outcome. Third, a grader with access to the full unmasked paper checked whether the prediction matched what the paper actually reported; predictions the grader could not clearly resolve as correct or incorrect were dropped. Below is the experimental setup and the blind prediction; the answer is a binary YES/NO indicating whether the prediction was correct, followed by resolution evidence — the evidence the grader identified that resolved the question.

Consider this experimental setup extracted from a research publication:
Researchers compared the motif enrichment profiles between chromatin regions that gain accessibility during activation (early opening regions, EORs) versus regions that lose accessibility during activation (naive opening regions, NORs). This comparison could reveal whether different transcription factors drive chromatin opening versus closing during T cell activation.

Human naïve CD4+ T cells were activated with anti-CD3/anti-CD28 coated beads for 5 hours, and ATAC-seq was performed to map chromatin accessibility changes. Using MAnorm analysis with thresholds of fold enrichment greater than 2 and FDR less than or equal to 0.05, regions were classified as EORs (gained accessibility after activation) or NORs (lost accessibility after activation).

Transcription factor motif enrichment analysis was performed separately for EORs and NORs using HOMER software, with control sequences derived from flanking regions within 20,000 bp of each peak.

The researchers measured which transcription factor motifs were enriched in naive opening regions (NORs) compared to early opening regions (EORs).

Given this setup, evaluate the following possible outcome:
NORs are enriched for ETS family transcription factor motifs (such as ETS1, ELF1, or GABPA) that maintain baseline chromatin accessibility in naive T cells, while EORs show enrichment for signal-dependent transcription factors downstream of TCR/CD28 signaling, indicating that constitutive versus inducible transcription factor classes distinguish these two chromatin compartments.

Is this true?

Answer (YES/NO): NO